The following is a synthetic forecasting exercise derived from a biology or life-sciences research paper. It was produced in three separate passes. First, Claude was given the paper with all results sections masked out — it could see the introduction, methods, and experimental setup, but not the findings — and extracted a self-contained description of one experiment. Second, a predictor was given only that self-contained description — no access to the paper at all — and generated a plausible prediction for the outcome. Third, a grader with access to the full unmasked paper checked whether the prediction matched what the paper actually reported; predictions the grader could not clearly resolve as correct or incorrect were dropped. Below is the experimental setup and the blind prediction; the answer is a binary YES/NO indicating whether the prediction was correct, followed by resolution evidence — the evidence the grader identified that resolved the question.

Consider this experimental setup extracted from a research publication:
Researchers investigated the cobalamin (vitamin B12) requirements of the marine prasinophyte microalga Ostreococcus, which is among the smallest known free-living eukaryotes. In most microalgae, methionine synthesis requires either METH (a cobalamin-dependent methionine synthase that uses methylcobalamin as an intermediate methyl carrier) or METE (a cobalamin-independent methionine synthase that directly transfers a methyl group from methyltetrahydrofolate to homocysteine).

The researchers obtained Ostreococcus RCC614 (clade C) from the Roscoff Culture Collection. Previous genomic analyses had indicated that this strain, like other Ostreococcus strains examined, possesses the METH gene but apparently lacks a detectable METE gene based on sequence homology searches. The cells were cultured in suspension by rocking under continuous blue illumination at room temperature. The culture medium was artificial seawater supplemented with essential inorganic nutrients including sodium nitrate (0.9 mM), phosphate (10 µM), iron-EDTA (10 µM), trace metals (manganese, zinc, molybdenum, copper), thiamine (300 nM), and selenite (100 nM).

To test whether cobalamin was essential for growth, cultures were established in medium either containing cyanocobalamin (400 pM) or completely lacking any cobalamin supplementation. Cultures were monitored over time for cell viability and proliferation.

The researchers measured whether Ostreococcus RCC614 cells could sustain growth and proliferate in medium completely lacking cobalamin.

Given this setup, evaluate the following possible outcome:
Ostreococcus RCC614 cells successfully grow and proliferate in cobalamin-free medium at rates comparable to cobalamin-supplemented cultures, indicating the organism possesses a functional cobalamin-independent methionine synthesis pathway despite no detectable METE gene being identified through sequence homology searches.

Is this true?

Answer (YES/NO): NO